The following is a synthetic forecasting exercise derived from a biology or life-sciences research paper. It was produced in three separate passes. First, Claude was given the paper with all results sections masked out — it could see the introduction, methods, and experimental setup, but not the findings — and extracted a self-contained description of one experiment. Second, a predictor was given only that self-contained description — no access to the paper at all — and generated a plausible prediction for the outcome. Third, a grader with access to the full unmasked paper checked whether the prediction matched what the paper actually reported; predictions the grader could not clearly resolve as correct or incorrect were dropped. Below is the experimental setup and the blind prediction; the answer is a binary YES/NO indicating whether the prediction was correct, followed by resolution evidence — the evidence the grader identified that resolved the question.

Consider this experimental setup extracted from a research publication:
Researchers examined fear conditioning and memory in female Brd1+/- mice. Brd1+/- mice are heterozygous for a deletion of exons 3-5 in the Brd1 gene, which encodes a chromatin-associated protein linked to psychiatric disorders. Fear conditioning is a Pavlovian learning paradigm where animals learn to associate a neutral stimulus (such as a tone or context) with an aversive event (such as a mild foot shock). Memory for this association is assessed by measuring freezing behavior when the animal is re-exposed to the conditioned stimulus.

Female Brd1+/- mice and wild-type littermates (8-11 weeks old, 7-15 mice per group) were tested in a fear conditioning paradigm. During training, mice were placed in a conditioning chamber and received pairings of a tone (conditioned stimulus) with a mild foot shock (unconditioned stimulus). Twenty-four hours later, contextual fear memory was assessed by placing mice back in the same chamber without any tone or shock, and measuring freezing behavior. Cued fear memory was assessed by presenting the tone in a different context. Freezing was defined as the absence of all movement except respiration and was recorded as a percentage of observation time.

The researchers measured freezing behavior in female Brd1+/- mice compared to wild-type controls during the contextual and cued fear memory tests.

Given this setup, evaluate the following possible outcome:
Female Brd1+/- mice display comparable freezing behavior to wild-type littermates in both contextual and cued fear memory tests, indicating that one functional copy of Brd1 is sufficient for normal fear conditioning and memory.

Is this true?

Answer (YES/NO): NO